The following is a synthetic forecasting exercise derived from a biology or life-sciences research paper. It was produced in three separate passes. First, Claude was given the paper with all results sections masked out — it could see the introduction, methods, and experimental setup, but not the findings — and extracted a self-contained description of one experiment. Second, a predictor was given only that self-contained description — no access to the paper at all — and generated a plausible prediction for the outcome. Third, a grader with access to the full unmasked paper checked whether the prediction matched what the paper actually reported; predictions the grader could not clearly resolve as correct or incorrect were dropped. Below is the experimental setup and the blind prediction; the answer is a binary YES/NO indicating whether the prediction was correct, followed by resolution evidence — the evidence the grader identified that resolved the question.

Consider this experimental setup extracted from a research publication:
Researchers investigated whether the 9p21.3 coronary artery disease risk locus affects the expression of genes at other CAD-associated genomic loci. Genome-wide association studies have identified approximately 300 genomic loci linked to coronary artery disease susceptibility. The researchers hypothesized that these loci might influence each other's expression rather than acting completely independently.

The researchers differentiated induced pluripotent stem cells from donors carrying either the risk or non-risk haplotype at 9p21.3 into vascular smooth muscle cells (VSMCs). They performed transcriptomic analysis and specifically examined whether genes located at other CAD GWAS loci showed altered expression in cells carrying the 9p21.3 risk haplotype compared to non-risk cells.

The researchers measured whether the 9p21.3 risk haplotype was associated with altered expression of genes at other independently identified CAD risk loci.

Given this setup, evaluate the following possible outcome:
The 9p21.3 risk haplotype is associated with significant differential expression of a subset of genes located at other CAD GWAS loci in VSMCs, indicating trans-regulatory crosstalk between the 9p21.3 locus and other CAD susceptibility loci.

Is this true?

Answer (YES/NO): YES